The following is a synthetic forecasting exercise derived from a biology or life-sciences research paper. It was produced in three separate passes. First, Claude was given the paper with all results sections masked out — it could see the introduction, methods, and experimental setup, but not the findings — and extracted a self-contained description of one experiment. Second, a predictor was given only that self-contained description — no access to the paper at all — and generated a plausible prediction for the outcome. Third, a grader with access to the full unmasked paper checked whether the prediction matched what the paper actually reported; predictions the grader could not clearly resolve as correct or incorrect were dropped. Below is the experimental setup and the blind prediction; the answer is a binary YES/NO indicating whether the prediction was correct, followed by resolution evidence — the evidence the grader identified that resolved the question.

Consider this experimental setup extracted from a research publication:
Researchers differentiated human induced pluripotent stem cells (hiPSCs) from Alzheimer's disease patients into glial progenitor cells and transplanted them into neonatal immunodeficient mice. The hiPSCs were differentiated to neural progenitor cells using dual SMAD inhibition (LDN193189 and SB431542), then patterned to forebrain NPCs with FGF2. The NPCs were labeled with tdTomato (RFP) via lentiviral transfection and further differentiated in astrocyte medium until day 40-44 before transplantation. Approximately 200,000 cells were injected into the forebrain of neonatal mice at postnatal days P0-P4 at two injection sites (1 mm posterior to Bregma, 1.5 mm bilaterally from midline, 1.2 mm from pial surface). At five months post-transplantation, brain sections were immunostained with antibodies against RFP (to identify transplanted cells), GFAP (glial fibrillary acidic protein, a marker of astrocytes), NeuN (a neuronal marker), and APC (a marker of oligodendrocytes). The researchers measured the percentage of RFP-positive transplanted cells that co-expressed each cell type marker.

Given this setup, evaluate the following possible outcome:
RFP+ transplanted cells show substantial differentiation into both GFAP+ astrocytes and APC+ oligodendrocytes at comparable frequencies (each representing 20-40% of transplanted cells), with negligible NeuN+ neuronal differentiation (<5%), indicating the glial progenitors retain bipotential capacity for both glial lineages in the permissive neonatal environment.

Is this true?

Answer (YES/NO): NO